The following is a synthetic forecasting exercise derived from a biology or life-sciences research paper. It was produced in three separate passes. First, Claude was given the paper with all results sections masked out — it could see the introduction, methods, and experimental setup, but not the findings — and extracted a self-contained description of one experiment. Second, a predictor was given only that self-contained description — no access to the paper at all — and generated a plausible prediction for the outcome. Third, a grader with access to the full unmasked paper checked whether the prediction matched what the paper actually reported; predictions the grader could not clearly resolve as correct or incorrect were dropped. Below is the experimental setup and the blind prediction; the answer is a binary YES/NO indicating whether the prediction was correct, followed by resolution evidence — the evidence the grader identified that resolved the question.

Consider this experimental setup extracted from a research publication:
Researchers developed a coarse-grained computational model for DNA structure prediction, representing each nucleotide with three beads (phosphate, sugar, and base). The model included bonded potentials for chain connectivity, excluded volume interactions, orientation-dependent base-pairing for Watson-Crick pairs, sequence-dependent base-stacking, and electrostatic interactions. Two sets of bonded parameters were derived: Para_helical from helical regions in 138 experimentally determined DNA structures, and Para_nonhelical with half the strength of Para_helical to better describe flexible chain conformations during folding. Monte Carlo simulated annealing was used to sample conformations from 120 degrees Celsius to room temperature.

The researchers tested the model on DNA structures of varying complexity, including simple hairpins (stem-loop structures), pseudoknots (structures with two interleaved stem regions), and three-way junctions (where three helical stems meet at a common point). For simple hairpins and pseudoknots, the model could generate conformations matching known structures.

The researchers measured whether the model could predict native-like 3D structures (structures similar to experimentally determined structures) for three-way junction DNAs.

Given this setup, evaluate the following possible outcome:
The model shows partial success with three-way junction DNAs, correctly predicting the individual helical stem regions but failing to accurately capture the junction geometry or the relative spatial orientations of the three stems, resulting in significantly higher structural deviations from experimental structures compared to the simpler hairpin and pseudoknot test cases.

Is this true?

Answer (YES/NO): NO